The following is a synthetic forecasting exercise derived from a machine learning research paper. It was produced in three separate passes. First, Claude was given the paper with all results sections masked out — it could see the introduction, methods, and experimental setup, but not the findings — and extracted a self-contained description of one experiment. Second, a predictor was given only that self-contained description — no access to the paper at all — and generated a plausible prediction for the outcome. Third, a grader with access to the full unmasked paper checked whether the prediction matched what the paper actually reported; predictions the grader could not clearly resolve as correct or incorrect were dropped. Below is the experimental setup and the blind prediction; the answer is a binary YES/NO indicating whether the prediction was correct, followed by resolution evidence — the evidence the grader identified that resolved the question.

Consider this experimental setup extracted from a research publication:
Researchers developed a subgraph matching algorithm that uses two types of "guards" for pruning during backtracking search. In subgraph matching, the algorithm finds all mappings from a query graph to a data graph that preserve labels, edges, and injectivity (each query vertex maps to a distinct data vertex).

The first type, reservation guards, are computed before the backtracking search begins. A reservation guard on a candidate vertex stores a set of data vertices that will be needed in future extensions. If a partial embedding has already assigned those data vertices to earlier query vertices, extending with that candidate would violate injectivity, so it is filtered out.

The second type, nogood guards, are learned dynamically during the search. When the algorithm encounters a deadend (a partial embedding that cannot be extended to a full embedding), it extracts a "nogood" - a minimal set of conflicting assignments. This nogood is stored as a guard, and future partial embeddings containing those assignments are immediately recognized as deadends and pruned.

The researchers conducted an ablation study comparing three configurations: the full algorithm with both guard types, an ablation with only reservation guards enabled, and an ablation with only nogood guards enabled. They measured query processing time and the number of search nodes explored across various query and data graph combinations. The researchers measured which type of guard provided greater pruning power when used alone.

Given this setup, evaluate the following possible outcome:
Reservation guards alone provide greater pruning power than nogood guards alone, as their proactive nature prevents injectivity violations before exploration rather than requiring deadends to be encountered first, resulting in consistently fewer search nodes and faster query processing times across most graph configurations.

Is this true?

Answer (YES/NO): NO